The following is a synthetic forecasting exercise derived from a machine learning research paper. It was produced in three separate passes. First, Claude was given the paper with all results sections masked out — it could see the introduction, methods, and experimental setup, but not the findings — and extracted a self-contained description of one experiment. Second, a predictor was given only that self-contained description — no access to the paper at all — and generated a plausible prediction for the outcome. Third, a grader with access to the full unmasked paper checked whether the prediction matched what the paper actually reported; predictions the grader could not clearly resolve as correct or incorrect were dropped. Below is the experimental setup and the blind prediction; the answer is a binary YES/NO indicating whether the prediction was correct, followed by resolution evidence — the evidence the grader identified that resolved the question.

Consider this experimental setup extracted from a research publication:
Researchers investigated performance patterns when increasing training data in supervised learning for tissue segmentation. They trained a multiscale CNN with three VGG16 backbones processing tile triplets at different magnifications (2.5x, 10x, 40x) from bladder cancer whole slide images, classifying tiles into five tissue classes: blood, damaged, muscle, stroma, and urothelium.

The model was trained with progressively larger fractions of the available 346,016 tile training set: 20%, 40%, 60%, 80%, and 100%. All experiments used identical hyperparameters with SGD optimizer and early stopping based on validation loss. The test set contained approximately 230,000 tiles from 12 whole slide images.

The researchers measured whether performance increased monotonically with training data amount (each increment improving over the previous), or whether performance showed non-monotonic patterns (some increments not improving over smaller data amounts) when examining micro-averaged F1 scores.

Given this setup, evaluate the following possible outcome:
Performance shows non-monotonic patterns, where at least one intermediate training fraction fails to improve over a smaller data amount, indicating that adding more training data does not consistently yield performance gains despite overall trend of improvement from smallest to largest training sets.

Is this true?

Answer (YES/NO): YES